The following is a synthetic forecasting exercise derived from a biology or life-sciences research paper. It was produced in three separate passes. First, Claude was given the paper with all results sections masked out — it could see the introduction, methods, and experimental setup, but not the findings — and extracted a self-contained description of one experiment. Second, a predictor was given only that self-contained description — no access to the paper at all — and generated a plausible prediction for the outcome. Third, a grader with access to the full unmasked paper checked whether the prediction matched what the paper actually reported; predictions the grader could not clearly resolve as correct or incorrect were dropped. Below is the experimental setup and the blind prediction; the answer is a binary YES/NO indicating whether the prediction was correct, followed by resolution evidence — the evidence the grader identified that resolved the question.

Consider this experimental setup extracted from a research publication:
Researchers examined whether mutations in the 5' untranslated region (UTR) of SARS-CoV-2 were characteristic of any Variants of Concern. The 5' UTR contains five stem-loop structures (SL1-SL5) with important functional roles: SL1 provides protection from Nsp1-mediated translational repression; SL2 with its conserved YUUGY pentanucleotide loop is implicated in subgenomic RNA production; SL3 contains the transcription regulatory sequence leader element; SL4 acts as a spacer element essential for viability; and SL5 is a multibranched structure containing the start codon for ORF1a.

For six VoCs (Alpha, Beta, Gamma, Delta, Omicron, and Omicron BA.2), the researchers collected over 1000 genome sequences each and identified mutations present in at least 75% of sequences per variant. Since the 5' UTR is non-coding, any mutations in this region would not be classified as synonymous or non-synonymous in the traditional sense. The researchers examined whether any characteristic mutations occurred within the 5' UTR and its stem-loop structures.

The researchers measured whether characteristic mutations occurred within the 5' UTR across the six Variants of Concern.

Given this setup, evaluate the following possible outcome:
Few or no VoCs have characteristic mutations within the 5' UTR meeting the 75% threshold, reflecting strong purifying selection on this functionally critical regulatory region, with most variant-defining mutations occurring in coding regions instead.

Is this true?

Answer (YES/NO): NO